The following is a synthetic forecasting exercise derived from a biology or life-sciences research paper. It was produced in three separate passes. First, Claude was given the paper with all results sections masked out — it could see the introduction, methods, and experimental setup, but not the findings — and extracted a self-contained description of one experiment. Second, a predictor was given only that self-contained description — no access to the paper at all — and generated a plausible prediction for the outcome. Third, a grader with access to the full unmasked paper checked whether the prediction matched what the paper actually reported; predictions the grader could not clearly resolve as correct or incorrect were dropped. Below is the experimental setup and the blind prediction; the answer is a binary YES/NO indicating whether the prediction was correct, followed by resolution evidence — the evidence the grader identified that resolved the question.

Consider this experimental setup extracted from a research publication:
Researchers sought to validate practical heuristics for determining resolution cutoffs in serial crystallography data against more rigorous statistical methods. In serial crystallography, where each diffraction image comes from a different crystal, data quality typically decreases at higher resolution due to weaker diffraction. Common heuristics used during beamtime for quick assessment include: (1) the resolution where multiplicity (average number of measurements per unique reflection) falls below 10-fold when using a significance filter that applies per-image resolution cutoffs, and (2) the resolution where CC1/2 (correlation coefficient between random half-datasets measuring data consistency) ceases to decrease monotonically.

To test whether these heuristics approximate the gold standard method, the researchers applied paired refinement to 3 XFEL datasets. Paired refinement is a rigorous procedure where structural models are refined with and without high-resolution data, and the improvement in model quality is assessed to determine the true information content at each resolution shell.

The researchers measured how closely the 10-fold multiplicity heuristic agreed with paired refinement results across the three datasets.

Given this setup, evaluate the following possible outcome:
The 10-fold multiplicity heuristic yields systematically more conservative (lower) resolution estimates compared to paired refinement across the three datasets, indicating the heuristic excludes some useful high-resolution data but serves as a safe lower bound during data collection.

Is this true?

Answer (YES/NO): NO